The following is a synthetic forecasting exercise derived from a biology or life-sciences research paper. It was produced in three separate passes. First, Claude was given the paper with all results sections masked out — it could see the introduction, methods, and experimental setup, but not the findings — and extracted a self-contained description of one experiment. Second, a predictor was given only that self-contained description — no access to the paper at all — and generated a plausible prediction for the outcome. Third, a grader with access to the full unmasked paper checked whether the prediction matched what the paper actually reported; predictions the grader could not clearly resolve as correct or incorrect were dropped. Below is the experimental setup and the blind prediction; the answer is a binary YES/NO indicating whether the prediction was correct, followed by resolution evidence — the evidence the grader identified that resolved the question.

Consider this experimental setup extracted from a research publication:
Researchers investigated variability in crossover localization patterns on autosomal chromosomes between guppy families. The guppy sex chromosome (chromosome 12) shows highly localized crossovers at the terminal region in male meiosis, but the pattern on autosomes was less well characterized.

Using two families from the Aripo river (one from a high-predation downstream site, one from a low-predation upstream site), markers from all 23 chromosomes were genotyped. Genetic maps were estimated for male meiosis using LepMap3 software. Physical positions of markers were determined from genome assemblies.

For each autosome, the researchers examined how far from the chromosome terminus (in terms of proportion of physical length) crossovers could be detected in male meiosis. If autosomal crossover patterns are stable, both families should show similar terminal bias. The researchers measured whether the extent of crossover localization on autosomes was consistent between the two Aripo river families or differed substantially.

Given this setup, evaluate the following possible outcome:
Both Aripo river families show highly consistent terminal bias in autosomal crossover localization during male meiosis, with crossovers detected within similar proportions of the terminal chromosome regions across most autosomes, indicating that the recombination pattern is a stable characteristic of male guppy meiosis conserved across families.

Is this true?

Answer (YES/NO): NO